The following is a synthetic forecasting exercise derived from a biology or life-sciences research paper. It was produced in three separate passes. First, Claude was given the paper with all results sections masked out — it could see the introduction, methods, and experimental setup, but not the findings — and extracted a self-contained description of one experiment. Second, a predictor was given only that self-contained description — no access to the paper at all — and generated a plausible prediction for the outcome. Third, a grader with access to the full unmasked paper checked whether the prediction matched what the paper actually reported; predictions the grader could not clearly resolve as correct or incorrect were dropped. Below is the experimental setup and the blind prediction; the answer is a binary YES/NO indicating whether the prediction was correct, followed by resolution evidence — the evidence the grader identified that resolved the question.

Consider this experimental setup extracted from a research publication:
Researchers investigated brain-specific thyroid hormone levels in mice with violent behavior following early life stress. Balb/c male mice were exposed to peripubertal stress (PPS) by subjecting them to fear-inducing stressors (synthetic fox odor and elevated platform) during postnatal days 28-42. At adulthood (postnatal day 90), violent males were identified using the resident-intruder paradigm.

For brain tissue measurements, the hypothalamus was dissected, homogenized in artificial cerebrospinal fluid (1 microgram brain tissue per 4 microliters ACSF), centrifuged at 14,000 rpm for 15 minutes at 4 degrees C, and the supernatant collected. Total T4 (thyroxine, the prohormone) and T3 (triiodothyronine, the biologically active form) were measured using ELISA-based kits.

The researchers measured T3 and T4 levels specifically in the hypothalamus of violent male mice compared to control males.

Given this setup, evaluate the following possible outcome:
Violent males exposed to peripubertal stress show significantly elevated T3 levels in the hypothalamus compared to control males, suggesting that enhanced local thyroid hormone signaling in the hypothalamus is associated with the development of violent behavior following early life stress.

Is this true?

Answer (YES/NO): NO